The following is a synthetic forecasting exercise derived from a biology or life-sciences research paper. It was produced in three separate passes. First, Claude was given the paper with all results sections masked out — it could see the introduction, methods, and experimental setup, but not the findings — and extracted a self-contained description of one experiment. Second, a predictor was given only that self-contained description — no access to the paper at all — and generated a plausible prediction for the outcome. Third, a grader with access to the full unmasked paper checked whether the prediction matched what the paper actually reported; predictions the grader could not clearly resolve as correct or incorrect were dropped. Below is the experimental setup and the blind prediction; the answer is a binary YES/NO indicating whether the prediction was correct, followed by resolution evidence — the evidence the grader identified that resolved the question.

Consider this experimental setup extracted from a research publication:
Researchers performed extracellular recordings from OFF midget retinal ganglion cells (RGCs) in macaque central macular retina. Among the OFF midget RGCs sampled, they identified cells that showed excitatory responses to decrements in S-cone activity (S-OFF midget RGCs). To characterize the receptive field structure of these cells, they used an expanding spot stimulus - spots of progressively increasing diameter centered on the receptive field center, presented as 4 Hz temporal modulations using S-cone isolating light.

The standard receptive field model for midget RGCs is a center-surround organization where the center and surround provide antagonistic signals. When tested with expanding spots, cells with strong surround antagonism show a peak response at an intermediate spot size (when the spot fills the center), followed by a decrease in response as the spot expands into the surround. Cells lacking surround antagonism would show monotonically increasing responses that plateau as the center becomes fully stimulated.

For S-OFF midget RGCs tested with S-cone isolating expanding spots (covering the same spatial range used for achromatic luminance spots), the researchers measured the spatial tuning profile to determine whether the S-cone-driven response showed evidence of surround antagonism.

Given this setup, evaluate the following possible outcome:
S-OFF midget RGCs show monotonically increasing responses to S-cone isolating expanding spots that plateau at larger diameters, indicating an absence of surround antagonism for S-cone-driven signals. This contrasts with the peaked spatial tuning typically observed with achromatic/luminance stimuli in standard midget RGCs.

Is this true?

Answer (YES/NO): NO